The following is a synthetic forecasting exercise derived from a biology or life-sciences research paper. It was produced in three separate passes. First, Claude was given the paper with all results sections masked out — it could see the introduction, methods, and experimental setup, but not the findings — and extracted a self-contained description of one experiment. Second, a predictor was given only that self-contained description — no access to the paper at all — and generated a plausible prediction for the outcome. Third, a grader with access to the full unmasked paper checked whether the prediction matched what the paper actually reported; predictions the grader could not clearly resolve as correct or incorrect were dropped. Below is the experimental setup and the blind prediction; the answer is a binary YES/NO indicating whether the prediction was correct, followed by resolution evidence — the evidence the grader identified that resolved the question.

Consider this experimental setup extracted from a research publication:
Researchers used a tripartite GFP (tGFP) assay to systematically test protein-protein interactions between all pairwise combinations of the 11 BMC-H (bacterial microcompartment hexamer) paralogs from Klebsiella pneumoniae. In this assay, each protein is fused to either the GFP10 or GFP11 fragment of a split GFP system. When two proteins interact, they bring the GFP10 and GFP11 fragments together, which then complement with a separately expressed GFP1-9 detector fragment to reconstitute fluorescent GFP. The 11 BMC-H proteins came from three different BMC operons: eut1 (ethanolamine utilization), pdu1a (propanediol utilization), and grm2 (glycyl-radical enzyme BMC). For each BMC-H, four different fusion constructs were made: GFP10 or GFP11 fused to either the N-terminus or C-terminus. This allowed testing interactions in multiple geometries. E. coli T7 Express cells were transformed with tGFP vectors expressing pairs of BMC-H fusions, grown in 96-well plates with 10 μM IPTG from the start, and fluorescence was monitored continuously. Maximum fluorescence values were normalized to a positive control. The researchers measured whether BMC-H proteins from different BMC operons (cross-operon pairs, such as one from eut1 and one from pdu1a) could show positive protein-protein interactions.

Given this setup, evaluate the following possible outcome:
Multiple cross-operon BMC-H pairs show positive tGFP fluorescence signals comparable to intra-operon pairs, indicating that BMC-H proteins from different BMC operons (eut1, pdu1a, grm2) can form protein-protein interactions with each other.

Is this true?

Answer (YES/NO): YES